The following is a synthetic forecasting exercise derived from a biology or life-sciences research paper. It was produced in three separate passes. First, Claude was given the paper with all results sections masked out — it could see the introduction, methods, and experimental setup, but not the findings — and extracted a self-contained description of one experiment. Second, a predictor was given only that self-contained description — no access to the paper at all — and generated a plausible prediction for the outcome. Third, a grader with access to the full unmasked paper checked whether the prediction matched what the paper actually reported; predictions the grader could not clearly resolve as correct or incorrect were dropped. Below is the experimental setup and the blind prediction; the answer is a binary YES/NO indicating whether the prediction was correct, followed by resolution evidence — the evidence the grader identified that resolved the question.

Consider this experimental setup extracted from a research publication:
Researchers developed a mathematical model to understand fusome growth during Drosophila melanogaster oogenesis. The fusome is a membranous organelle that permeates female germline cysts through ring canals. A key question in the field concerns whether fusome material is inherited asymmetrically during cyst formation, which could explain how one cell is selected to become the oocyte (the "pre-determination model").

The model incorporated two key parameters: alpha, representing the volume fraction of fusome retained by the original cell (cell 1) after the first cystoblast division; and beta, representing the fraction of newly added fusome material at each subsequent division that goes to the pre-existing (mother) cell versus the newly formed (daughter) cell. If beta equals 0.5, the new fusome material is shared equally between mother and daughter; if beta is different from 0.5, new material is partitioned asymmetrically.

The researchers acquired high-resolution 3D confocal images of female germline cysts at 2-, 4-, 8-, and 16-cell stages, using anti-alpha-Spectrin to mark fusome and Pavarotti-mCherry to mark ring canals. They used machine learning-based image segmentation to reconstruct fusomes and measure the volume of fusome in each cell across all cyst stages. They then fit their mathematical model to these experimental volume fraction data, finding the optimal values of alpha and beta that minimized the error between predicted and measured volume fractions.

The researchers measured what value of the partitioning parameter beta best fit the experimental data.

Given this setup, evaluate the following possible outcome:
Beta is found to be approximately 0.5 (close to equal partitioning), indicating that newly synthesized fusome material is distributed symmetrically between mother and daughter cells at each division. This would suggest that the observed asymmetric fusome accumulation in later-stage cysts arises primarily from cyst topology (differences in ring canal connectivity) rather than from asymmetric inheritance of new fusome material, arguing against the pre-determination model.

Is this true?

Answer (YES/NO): YES